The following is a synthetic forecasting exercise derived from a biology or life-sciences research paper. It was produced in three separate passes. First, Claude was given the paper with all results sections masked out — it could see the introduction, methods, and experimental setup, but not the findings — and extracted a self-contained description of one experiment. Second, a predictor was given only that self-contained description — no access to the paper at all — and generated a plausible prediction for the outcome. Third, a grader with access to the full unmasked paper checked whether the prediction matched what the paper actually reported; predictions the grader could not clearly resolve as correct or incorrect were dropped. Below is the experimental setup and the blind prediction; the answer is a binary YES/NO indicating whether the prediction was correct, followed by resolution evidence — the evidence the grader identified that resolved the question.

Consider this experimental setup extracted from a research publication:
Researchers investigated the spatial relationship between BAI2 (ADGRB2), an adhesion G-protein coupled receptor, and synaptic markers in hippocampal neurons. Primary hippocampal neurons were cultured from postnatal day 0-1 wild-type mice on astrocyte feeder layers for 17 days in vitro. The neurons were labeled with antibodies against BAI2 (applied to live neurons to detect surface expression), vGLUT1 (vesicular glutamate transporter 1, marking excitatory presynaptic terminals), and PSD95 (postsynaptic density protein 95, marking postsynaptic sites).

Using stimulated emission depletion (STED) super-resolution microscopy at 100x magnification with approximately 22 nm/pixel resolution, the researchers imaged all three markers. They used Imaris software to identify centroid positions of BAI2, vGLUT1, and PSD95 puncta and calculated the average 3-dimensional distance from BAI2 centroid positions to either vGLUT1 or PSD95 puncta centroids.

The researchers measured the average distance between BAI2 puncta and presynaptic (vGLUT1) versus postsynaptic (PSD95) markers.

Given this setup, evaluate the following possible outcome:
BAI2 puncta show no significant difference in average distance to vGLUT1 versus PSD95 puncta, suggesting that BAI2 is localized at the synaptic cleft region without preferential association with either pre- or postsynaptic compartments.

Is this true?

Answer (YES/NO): NO